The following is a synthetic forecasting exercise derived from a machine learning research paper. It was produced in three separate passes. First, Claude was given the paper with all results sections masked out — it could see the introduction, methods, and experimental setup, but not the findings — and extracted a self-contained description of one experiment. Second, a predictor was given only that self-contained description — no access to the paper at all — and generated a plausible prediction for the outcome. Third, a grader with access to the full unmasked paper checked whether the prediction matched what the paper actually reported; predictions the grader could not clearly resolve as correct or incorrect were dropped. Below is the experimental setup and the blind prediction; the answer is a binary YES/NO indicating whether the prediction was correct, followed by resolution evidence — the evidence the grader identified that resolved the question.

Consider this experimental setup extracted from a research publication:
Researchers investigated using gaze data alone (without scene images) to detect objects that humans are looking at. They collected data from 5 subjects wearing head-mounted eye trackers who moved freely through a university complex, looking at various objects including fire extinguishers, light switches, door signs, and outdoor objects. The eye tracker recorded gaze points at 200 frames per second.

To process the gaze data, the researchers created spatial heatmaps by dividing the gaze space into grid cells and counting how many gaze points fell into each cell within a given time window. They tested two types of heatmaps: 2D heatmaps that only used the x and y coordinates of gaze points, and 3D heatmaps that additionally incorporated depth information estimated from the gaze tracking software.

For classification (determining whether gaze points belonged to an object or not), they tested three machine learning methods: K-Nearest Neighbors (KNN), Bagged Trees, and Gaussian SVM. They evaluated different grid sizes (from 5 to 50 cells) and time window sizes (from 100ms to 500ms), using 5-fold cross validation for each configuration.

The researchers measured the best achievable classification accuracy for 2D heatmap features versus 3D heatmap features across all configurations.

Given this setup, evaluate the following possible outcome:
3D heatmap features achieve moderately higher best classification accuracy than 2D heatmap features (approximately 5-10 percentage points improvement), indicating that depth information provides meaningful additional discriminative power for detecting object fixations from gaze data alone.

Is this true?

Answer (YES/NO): NO